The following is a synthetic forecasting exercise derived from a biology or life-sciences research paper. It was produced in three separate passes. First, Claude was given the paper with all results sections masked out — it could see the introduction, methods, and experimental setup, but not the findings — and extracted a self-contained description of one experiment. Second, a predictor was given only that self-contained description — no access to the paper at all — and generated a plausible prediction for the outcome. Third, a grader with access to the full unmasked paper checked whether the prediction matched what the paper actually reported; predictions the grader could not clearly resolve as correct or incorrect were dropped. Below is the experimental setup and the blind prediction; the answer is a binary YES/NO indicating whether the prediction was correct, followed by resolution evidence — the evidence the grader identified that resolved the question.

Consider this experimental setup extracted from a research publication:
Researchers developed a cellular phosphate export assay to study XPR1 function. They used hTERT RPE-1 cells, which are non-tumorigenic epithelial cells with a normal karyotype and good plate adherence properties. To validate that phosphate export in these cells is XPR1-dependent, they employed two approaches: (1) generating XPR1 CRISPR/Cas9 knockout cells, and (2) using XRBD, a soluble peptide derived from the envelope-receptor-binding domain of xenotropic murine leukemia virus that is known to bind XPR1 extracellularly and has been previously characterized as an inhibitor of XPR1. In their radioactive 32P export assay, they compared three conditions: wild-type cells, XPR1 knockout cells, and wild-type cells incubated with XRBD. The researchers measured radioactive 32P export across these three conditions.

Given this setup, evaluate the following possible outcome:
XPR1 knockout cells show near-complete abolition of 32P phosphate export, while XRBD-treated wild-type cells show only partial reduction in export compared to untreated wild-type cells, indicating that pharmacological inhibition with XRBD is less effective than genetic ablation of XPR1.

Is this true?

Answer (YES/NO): NO